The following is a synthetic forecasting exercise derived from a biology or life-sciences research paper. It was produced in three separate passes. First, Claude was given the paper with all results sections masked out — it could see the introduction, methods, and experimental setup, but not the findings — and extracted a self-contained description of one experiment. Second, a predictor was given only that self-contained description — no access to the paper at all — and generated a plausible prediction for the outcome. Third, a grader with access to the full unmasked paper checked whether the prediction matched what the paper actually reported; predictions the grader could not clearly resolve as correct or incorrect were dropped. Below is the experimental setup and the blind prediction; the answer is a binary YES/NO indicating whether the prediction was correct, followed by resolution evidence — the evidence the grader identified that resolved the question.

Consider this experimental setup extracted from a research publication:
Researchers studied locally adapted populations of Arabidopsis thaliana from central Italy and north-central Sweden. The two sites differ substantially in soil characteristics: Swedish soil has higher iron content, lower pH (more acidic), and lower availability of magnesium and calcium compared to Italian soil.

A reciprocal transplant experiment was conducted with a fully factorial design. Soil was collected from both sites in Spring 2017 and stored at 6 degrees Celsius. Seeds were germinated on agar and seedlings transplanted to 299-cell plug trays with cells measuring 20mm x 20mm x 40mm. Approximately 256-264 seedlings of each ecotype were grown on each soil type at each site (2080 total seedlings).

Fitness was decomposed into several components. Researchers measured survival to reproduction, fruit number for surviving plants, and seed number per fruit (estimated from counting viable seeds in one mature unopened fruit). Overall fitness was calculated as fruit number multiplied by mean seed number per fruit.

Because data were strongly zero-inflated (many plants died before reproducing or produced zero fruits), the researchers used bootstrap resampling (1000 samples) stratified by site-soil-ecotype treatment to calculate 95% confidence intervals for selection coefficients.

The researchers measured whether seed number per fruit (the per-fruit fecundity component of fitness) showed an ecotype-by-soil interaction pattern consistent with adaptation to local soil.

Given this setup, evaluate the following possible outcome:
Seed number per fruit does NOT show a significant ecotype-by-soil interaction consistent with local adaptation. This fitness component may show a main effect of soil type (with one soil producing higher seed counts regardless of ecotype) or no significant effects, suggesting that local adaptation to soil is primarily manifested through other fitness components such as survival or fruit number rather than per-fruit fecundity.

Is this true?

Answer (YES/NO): NO